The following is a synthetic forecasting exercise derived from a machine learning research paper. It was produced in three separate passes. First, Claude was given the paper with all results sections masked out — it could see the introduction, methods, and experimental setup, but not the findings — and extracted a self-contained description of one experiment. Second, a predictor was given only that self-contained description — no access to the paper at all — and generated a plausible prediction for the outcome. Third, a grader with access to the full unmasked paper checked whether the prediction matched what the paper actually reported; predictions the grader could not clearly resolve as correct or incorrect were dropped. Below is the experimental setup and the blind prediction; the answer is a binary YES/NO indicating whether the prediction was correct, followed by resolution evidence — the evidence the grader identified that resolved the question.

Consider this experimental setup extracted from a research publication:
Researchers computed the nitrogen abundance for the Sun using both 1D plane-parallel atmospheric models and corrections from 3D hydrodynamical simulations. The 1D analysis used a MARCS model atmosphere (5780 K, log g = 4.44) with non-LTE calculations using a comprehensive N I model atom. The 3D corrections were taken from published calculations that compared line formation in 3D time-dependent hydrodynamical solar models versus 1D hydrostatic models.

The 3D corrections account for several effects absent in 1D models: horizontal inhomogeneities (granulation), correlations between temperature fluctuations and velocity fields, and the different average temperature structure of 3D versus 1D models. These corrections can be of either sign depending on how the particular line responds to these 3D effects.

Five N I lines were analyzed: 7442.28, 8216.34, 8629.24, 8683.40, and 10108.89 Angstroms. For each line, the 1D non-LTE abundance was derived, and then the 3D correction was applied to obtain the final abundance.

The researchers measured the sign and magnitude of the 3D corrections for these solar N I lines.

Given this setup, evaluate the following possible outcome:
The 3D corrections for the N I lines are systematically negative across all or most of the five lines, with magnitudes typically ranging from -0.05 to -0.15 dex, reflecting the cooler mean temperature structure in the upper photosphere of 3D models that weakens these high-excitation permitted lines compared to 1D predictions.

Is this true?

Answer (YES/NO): NO